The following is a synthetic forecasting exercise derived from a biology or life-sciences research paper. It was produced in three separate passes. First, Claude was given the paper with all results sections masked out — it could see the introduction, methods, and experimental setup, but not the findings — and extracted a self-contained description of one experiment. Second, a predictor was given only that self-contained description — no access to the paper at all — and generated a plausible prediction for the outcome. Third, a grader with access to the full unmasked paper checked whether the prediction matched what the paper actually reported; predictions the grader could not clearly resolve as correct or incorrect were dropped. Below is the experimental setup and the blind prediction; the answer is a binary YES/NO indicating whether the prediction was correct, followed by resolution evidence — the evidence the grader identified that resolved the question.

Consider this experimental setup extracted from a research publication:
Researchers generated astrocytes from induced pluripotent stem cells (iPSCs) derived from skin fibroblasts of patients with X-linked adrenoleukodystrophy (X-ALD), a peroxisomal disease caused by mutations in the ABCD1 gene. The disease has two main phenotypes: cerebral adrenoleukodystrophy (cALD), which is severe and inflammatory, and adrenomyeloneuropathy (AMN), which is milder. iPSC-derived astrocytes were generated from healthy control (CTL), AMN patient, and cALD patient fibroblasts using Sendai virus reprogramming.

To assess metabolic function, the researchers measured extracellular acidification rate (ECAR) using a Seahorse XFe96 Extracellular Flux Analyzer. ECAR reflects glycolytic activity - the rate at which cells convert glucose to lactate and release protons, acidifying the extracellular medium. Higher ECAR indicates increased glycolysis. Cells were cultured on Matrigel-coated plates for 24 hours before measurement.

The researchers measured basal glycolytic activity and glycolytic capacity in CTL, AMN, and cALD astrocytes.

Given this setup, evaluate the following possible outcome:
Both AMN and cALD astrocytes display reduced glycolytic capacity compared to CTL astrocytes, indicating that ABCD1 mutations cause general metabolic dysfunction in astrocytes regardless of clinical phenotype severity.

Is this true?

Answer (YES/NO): NO